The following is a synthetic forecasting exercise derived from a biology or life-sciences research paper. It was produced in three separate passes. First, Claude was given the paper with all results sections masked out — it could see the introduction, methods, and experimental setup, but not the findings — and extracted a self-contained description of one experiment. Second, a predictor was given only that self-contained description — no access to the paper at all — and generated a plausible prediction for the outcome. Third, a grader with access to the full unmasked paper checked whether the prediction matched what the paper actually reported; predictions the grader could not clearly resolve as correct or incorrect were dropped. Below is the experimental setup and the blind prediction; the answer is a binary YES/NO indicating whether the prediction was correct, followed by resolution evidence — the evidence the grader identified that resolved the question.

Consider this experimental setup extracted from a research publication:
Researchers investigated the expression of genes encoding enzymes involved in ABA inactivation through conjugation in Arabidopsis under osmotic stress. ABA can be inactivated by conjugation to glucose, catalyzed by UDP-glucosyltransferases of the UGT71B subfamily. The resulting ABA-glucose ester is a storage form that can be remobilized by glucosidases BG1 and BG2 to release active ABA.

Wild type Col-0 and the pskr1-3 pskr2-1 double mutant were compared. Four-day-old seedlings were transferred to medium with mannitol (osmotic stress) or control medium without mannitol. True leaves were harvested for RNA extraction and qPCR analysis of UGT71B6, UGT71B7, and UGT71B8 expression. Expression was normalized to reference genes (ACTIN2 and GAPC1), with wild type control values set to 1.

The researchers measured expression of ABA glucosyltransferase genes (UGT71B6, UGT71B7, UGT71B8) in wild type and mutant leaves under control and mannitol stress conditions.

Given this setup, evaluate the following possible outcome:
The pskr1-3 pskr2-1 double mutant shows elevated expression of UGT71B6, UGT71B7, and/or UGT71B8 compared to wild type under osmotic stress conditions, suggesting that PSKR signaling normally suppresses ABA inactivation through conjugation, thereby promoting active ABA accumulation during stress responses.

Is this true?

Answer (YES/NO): YES